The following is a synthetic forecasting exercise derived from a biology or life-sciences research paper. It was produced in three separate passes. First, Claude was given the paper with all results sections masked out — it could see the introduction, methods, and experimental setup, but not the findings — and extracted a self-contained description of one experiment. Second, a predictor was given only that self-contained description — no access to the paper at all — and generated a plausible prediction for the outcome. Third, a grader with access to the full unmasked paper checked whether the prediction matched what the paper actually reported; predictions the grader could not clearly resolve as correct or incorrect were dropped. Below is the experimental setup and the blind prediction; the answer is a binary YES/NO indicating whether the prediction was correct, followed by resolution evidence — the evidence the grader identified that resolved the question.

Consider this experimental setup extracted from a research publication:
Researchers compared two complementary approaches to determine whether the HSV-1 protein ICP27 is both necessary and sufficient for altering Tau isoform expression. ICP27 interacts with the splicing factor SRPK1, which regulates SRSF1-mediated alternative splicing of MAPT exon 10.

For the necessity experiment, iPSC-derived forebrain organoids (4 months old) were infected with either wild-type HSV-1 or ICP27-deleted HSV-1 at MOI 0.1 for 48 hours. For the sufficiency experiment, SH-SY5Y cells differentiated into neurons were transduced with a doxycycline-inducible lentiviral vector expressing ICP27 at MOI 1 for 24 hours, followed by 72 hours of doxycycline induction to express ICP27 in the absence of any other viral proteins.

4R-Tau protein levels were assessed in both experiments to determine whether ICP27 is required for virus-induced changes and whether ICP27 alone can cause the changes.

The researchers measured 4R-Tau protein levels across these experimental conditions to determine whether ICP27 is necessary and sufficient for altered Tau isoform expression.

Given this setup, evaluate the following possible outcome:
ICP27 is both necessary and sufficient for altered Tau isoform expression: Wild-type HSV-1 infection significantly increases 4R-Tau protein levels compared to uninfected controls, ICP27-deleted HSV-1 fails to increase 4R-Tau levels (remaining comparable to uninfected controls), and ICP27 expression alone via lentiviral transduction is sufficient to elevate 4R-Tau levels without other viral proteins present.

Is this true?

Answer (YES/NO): YES